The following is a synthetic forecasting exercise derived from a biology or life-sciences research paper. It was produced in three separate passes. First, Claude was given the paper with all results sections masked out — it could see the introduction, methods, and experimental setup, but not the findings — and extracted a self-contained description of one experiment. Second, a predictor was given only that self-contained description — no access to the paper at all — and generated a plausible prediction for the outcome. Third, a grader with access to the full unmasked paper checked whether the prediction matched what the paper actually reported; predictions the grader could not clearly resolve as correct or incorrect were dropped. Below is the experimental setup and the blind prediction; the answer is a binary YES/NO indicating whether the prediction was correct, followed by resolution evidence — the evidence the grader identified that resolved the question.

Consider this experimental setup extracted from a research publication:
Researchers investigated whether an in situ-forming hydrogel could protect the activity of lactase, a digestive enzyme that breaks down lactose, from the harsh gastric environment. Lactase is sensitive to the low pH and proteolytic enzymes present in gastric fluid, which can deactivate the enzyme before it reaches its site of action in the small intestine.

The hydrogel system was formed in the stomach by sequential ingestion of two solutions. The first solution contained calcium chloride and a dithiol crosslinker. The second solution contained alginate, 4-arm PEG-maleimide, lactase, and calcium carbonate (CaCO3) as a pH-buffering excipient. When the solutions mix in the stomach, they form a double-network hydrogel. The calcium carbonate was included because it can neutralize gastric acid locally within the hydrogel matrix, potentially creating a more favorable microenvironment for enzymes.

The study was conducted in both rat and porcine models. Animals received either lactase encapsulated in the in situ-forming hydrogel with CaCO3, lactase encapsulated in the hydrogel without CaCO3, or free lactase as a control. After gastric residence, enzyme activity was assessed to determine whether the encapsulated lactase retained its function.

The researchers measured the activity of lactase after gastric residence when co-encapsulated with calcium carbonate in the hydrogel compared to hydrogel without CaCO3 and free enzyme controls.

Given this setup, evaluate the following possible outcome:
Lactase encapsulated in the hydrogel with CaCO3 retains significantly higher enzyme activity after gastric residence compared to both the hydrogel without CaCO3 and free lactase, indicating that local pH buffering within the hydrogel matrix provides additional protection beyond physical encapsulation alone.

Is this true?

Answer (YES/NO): YES